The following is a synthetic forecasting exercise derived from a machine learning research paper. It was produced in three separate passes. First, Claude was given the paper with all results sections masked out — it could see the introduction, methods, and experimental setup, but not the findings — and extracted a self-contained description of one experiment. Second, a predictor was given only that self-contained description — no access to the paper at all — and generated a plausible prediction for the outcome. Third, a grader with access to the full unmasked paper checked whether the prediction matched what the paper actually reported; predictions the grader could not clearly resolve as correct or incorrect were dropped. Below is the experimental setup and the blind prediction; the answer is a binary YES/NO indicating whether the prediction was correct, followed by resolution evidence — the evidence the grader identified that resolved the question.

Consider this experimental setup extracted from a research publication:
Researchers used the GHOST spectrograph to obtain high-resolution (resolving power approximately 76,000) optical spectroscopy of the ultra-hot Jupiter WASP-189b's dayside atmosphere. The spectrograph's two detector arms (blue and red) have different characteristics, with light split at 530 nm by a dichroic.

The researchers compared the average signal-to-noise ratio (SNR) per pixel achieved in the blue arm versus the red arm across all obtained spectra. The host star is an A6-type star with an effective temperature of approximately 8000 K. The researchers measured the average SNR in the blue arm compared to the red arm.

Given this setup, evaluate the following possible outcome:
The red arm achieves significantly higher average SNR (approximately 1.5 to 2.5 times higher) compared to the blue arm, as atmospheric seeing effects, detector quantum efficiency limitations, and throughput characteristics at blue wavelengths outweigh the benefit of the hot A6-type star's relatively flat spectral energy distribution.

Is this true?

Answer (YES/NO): NO